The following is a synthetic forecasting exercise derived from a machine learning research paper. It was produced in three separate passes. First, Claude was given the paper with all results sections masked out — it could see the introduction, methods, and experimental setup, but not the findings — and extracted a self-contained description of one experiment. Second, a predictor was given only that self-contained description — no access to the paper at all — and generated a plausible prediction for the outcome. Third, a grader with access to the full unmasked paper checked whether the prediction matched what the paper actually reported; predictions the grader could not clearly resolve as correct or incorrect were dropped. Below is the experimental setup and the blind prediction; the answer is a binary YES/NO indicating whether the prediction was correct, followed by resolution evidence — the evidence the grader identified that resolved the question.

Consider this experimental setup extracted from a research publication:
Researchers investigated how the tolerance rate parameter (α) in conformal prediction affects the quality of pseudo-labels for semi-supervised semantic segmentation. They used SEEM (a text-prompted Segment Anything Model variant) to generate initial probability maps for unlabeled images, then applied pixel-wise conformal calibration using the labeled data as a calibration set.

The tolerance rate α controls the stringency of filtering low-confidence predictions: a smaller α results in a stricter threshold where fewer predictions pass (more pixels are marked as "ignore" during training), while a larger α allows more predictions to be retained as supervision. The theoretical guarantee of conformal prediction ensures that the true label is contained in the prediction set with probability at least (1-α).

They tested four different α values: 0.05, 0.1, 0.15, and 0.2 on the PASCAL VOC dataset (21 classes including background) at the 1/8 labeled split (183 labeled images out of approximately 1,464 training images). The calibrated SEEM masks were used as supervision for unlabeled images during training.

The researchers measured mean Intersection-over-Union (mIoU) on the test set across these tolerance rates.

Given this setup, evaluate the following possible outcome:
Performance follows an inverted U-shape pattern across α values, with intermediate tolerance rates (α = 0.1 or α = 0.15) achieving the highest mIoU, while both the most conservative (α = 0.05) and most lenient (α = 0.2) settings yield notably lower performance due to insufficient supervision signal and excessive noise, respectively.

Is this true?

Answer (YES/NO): NO